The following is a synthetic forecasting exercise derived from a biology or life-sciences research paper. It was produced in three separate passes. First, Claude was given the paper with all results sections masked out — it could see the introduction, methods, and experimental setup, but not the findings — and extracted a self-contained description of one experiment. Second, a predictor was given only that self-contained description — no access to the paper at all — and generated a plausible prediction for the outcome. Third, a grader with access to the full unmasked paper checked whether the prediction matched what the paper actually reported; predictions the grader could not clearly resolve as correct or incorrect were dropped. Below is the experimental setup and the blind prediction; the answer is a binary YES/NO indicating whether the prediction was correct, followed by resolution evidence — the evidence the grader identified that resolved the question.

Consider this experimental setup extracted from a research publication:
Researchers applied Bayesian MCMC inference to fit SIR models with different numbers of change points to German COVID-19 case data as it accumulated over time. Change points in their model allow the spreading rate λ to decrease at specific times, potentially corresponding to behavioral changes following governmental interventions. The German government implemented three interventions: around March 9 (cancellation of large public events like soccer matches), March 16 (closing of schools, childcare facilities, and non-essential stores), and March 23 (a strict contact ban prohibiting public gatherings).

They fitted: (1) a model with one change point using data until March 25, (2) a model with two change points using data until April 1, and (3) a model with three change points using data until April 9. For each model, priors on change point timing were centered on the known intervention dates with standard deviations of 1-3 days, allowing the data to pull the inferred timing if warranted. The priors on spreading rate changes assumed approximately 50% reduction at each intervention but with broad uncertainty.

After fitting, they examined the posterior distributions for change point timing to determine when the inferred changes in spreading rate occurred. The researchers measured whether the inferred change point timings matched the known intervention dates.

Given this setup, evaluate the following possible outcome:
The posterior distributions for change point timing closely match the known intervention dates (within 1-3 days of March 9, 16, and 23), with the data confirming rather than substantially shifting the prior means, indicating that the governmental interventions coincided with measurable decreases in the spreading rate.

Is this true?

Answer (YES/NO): YES